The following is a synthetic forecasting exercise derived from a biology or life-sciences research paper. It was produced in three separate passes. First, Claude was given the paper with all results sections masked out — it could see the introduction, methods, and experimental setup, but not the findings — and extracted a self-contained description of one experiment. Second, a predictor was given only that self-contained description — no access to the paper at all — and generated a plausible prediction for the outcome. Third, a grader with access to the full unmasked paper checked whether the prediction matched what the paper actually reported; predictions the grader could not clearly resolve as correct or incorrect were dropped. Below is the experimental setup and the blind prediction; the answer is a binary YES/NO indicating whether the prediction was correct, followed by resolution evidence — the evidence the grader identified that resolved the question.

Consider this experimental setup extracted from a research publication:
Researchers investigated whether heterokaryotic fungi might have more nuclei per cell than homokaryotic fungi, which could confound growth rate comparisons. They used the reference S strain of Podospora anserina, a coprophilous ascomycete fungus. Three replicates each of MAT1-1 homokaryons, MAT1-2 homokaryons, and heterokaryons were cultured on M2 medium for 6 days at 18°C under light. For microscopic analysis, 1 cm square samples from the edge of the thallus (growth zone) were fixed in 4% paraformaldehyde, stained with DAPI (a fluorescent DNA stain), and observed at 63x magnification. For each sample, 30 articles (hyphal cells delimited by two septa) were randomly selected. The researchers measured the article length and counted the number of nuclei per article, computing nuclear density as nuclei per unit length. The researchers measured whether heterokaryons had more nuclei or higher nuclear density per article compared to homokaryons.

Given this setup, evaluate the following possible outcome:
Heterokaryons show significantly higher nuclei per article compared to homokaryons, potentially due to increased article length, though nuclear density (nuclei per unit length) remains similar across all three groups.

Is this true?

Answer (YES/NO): NO